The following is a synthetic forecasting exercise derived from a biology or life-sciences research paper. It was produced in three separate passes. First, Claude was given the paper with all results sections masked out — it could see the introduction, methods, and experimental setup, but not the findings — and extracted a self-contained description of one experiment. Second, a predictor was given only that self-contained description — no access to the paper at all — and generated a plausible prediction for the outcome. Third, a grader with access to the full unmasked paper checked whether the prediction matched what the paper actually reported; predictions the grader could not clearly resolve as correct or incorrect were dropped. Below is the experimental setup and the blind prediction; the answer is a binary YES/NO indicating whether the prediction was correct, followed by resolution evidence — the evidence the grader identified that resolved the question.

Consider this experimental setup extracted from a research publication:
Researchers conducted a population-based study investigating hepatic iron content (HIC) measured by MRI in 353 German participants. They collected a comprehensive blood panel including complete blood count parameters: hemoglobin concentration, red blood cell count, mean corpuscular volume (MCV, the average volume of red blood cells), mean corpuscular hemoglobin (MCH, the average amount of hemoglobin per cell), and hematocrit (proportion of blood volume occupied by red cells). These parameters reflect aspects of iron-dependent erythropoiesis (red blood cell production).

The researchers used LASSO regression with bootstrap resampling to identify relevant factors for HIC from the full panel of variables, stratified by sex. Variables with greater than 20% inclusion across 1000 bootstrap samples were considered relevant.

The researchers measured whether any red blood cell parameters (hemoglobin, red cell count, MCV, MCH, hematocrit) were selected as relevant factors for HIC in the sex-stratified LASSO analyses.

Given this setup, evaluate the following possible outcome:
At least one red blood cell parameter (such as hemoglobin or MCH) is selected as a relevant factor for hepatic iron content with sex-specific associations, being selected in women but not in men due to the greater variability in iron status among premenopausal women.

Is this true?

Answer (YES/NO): NO